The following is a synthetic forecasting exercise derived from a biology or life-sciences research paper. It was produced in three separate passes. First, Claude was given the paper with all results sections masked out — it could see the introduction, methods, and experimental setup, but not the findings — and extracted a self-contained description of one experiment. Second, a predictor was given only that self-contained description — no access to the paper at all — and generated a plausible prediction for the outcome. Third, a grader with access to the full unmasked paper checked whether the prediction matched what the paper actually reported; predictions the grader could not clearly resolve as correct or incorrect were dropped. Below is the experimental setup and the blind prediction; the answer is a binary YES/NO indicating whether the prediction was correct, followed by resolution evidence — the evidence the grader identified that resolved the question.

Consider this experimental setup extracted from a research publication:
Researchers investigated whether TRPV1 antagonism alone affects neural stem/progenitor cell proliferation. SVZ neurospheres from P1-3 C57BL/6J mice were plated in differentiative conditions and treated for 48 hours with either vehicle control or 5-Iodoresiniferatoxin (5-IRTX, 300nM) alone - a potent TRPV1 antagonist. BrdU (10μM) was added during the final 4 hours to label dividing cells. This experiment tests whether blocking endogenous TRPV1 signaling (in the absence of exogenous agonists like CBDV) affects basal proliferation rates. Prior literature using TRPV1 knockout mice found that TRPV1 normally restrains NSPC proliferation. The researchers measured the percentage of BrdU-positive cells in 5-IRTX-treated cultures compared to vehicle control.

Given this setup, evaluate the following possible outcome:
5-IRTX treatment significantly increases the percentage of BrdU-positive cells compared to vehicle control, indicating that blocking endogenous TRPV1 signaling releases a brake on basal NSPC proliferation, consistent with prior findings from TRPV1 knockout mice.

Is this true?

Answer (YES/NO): NO